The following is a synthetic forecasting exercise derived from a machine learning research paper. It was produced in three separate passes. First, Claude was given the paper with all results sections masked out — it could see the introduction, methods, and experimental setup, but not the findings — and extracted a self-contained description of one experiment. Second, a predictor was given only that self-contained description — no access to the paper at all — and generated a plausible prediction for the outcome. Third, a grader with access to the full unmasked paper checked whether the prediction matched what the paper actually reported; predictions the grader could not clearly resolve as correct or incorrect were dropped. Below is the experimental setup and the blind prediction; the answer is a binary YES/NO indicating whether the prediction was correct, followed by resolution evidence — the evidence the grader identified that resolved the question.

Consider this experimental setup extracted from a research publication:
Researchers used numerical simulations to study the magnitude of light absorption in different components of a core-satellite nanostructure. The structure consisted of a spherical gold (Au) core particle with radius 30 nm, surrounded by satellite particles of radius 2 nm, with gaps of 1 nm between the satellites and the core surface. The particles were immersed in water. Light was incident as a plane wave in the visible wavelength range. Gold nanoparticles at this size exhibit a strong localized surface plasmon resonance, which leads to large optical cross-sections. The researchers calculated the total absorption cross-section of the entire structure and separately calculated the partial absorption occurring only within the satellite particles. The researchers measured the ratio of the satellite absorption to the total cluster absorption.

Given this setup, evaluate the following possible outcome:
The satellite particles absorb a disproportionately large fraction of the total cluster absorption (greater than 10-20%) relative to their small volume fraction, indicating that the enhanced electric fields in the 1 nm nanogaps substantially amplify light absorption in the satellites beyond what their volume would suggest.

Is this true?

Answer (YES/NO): NO